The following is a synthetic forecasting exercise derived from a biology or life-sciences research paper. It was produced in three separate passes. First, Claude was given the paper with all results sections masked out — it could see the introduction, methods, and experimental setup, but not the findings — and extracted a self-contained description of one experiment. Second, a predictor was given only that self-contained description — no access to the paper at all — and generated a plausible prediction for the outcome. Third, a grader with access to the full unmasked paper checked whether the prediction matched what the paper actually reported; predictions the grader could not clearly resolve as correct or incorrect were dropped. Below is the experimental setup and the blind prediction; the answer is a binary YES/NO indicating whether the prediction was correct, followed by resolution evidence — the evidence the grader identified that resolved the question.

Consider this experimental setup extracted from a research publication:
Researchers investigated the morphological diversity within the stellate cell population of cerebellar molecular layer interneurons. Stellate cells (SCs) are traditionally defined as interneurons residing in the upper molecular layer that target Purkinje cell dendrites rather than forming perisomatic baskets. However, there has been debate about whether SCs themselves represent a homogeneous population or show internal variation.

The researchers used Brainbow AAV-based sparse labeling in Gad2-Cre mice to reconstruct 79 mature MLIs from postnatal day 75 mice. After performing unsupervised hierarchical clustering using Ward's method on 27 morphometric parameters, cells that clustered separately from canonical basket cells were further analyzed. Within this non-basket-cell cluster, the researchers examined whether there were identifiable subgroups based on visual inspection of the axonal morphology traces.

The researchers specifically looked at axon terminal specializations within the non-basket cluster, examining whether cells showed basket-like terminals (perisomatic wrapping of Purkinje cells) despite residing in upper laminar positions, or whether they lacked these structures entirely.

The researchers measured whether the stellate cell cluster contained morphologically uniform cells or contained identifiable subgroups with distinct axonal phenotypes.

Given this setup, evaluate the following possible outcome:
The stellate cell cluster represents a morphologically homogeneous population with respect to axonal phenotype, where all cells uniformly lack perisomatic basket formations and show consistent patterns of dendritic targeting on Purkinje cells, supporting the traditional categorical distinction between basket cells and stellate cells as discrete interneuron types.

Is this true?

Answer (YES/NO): NO